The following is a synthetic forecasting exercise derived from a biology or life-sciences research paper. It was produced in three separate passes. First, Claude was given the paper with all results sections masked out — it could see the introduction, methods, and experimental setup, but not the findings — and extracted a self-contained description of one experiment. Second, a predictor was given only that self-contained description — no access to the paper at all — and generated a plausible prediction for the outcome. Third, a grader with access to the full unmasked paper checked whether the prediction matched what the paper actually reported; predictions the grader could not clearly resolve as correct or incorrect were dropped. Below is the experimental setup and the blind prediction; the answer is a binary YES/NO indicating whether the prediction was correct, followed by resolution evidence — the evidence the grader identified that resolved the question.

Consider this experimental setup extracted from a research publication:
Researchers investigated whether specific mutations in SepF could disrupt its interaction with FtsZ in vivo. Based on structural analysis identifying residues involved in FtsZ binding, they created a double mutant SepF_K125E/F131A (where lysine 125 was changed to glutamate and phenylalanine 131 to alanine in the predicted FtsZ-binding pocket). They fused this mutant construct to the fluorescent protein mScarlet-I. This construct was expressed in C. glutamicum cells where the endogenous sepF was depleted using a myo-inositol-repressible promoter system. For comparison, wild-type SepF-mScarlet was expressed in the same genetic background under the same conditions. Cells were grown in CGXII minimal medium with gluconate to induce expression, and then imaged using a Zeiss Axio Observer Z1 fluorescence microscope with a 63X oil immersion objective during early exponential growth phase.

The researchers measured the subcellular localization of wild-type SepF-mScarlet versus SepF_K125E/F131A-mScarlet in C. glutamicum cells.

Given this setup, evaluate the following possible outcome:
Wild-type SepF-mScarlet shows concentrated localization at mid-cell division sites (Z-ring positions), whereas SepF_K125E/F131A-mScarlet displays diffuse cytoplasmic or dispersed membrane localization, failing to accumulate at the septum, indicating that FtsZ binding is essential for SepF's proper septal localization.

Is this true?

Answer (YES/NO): YES